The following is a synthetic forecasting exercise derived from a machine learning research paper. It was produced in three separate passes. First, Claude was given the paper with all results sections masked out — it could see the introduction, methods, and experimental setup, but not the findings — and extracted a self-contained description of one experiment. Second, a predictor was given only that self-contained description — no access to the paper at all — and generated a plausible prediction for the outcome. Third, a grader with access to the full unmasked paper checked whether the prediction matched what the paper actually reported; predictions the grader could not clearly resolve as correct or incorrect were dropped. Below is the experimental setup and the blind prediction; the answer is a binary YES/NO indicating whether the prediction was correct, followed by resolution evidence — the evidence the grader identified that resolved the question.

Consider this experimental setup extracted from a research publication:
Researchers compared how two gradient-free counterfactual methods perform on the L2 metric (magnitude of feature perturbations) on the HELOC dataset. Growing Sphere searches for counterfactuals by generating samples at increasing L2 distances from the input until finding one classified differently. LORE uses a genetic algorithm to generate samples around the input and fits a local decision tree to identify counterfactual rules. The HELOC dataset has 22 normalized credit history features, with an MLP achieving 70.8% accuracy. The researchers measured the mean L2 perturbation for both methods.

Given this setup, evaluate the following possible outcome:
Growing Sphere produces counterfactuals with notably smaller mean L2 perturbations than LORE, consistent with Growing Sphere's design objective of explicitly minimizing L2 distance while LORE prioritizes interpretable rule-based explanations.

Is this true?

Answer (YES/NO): YES